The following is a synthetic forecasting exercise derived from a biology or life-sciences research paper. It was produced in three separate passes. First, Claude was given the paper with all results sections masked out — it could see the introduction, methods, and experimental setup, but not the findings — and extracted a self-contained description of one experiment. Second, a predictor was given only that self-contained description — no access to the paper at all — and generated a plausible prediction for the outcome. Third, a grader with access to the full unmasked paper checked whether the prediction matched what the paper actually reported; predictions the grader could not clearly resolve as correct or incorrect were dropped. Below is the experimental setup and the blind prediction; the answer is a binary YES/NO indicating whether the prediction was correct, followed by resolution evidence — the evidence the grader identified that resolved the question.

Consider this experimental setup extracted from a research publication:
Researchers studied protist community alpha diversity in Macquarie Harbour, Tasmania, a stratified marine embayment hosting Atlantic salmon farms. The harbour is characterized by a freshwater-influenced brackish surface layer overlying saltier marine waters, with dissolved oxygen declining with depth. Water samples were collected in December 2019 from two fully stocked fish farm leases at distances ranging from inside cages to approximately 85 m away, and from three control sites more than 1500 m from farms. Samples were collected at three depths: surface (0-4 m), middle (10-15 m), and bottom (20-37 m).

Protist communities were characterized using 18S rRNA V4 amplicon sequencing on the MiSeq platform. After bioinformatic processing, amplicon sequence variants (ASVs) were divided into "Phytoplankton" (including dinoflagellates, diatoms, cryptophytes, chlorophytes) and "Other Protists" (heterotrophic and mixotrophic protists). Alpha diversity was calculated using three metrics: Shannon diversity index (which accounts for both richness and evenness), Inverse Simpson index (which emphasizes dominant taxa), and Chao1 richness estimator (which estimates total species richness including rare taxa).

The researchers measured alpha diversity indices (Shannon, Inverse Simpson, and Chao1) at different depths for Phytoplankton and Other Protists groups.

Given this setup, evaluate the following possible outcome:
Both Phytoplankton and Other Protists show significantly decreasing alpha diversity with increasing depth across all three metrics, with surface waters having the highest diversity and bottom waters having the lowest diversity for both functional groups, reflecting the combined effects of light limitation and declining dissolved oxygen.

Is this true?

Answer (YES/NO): NO